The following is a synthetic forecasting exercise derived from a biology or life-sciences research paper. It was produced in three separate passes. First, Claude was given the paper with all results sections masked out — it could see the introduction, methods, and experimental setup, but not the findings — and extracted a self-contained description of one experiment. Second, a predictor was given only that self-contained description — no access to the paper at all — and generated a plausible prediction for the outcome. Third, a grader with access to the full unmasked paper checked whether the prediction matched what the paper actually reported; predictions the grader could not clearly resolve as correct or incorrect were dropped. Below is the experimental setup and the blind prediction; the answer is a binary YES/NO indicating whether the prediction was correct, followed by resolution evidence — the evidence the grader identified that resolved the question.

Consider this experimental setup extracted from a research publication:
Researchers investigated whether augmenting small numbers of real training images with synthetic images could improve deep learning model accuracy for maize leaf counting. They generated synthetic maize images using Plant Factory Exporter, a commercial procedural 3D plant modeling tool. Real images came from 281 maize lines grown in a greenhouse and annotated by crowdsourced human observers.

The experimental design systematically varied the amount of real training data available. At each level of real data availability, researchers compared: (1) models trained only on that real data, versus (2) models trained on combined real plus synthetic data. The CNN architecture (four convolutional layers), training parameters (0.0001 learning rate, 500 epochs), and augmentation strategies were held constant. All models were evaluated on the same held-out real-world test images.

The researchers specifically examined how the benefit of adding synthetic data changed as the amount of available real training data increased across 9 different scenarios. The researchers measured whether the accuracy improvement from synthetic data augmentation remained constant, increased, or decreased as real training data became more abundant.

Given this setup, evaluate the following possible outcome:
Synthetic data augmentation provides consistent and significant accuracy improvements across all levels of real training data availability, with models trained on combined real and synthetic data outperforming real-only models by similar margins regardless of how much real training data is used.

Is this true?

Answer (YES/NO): NO